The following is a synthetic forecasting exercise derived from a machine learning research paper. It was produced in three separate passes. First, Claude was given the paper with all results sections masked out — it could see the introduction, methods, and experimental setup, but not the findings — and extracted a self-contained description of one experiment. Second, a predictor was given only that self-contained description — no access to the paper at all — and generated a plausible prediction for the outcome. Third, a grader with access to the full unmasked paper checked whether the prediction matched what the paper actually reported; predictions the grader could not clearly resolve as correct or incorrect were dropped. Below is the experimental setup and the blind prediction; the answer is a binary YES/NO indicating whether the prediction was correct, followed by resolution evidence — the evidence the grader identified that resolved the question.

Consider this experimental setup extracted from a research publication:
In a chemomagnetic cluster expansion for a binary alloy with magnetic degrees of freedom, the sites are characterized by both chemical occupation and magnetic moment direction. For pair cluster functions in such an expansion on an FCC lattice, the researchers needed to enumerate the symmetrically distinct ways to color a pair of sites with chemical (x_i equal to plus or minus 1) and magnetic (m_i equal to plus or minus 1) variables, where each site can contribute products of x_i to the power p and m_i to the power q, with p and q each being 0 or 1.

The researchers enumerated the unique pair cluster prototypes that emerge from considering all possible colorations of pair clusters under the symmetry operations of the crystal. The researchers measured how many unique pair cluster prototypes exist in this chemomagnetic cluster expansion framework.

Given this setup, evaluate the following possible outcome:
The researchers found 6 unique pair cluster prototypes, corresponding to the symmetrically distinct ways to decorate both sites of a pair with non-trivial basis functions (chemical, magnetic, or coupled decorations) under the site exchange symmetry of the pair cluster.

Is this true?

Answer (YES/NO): NO